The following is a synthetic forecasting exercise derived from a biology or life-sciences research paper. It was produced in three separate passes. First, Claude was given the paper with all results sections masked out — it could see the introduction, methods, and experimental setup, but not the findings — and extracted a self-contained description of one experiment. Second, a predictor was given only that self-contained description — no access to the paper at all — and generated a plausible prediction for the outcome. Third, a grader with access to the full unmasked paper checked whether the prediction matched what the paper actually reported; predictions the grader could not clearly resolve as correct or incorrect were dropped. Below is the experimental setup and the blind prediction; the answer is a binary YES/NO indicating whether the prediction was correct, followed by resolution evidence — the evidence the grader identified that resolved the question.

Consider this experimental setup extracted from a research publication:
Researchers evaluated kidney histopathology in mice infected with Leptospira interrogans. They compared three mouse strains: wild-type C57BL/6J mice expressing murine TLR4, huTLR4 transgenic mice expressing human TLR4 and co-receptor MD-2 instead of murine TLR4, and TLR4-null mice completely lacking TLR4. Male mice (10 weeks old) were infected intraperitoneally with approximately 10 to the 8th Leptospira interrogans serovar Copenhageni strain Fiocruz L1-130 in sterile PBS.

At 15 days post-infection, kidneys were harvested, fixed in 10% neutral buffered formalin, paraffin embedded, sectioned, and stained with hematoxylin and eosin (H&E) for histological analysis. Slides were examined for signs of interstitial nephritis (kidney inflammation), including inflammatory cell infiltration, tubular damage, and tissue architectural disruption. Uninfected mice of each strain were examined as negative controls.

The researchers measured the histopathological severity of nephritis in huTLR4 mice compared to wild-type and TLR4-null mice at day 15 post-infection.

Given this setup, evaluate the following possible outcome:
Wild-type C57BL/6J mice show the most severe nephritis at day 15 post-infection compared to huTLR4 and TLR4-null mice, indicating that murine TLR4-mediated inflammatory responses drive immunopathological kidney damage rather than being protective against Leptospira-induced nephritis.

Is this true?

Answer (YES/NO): NO